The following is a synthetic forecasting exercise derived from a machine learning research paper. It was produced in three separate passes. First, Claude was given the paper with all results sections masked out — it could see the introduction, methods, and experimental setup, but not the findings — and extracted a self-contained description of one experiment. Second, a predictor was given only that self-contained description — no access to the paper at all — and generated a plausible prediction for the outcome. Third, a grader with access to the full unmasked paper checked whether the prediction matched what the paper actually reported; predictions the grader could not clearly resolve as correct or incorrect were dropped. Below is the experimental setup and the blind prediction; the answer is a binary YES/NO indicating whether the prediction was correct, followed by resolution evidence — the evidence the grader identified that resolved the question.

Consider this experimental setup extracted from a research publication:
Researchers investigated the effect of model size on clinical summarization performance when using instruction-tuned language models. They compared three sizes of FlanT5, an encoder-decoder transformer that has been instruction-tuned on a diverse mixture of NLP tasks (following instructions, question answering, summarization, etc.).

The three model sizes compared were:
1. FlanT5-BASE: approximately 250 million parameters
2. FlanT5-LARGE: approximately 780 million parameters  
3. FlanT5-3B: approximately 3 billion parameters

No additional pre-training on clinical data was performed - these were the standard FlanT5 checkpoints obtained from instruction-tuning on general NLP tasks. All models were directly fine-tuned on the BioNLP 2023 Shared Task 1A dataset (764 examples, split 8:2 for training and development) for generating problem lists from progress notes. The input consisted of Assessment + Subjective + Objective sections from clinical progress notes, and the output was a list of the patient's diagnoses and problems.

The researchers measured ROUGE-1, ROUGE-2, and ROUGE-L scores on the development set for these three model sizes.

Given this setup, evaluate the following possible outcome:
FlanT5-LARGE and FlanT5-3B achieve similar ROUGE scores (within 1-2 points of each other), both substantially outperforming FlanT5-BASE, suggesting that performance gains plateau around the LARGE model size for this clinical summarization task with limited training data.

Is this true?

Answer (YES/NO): NO